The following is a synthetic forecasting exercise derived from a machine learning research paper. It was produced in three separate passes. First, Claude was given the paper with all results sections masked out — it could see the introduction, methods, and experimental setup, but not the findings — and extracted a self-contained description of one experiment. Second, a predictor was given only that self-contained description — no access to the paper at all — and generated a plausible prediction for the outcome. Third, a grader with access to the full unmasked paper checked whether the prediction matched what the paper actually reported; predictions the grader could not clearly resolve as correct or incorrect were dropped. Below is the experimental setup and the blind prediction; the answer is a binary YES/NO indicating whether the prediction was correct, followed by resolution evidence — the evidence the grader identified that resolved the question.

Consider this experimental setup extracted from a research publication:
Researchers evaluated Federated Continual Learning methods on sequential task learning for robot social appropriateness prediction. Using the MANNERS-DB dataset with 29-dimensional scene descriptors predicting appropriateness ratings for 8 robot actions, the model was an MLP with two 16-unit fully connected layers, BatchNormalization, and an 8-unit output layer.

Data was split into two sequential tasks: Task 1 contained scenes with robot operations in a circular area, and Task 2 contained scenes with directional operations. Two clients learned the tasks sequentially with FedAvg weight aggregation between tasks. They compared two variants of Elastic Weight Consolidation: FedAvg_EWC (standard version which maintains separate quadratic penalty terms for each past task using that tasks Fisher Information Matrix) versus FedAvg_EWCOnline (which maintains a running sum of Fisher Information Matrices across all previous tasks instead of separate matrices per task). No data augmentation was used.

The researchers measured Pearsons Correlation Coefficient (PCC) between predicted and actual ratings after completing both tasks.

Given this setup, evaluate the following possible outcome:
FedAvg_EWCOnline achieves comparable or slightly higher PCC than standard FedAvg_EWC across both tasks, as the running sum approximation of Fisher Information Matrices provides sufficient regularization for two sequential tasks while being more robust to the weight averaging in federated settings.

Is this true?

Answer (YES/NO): YES